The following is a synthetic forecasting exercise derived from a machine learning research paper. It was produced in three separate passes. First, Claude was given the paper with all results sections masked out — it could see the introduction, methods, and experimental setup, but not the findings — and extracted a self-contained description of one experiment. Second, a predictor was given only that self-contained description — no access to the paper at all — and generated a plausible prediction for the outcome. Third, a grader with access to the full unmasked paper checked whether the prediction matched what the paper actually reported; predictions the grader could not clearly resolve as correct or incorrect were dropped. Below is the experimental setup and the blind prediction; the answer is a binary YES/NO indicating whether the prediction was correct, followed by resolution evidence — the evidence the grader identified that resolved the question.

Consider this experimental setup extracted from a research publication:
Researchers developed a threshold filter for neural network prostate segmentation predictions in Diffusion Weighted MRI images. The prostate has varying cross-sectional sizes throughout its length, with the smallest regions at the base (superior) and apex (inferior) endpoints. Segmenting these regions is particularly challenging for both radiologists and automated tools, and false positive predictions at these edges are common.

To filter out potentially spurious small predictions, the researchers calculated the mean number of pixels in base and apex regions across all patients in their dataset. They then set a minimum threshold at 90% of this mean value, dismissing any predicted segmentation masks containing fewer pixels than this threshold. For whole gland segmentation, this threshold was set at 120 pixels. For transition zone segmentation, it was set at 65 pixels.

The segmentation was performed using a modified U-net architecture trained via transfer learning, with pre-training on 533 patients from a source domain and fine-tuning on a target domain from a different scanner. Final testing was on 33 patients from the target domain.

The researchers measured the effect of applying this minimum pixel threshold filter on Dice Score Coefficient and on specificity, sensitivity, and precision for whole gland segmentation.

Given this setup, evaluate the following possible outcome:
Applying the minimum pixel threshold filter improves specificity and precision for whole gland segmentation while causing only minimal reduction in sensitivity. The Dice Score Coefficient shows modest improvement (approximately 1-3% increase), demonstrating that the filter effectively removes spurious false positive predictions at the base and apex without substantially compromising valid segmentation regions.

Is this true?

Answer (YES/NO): NO